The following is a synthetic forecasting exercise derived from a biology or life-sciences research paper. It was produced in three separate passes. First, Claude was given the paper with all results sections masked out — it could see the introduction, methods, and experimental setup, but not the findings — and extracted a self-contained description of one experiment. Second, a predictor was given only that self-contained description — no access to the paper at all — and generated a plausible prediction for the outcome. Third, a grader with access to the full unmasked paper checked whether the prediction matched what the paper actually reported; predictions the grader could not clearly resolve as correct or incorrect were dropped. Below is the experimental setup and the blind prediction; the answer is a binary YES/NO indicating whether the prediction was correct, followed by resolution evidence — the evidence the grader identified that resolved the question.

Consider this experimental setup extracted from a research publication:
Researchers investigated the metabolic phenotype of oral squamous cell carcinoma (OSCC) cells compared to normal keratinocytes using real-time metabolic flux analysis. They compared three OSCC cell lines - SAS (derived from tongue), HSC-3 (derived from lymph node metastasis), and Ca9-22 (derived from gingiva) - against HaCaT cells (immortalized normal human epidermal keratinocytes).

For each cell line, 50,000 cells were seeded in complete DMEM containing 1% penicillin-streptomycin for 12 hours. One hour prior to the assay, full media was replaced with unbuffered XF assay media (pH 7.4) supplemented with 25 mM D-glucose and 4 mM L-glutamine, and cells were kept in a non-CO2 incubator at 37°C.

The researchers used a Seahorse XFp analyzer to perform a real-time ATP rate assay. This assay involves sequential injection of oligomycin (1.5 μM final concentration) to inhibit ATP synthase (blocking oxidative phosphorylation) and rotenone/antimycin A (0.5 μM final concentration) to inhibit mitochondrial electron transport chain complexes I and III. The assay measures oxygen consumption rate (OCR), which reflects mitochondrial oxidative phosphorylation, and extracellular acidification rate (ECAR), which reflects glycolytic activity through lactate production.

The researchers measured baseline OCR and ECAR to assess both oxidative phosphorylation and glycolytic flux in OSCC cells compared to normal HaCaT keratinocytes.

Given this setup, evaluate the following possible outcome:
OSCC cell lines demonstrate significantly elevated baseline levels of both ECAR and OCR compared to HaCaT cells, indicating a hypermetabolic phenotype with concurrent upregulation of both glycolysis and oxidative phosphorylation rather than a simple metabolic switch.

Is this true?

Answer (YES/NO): YES